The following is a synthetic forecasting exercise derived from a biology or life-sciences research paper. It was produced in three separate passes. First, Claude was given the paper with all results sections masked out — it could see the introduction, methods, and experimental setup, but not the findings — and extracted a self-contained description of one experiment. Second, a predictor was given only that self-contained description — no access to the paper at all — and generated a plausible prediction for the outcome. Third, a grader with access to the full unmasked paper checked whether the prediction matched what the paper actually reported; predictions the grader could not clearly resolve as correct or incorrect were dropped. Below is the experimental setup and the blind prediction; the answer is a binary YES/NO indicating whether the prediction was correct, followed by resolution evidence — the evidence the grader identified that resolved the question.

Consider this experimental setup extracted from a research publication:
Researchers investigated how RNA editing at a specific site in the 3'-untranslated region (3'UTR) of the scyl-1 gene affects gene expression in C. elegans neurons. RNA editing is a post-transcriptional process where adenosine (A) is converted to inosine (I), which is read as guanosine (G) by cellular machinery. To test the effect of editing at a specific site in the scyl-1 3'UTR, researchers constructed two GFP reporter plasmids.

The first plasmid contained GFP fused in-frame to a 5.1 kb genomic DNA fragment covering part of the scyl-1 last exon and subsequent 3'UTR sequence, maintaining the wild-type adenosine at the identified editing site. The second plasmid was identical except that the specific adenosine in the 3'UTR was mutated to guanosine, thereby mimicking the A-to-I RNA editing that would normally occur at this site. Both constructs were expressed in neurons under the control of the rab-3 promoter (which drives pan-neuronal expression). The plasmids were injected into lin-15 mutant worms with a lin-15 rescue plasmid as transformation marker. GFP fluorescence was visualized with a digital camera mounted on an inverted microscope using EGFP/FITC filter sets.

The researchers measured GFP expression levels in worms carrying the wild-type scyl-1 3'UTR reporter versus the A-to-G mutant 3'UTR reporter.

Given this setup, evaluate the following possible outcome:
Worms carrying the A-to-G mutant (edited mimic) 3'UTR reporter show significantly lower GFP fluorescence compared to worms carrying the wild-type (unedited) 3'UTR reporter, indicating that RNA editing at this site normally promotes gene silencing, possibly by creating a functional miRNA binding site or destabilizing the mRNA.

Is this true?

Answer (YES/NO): NO